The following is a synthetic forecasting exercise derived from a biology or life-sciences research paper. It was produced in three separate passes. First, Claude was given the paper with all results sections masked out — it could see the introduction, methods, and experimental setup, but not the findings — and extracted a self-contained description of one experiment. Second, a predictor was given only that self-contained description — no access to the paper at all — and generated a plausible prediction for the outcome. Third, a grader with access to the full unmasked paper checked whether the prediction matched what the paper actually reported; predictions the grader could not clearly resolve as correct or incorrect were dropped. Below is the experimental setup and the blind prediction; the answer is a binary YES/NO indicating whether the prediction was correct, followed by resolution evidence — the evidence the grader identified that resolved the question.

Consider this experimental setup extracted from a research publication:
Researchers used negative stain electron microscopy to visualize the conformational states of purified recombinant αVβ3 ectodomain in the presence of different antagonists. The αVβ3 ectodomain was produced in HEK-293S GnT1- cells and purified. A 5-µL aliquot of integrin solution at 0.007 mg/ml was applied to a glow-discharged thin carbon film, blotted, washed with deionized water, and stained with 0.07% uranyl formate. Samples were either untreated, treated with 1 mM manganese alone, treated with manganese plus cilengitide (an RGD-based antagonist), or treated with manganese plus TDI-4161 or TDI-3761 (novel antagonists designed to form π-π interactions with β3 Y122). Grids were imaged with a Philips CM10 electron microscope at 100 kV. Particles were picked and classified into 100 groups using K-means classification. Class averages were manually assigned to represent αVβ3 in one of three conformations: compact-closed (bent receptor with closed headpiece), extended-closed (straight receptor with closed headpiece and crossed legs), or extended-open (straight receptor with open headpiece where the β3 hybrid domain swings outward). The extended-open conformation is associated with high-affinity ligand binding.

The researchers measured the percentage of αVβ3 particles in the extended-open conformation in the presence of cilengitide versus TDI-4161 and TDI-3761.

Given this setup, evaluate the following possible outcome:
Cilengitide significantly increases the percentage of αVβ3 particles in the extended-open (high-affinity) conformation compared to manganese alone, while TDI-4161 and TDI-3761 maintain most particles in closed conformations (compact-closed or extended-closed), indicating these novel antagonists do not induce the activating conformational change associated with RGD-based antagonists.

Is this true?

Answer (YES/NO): YES